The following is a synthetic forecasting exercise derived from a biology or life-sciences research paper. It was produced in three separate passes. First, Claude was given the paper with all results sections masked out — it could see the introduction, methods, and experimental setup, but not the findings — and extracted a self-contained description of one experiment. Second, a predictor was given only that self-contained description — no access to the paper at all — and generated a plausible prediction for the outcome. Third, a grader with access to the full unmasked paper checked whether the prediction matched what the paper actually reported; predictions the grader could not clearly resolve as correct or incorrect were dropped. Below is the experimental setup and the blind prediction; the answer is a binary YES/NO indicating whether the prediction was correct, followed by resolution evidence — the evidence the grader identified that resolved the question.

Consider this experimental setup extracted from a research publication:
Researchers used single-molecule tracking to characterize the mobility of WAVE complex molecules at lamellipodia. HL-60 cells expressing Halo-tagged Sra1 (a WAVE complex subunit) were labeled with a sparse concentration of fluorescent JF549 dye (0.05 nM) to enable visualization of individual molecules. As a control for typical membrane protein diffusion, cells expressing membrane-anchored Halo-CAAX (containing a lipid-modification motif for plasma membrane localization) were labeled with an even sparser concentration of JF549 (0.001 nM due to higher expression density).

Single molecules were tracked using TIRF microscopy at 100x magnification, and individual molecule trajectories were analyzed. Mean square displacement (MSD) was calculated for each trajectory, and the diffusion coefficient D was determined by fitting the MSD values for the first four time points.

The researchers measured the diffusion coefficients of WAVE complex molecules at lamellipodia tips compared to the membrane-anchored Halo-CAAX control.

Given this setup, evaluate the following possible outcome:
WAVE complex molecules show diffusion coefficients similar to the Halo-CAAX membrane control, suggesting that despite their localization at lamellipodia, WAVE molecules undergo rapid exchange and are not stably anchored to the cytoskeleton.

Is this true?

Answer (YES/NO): NO